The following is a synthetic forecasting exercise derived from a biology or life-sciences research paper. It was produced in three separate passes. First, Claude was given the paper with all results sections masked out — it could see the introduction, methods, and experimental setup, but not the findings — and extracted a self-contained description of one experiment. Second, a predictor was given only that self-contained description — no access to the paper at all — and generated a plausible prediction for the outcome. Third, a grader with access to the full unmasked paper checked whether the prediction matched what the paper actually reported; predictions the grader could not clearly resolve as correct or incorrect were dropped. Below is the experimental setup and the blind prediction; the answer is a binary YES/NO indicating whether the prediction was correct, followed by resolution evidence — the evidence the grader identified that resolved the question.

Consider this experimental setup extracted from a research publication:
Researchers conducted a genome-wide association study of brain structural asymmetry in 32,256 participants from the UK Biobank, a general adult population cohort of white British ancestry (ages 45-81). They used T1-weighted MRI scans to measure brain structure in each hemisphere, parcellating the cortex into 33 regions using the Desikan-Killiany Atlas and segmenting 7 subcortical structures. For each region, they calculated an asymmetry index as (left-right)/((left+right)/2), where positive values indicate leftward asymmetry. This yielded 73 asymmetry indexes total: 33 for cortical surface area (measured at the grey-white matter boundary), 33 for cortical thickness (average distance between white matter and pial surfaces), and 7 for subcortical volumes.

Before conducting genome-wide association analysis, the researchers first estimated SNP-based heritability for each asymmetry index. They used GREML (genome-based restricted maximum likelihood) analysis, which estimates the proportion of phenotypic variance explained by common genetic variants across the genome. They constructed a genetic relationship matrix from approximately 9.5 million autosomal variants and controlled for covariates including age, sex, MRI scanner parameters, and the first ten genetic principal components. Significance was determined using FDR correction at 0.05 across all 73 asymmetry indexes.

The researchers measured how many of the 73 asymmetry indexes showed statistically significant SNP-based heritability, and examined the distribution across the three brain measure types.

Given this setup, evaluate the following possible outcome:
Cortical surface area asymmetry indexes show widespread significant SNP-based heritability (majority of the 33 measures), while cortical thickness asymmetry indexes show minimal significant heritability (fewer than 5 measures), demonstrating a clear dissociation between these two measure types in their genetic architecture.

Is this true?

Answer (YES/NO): NO